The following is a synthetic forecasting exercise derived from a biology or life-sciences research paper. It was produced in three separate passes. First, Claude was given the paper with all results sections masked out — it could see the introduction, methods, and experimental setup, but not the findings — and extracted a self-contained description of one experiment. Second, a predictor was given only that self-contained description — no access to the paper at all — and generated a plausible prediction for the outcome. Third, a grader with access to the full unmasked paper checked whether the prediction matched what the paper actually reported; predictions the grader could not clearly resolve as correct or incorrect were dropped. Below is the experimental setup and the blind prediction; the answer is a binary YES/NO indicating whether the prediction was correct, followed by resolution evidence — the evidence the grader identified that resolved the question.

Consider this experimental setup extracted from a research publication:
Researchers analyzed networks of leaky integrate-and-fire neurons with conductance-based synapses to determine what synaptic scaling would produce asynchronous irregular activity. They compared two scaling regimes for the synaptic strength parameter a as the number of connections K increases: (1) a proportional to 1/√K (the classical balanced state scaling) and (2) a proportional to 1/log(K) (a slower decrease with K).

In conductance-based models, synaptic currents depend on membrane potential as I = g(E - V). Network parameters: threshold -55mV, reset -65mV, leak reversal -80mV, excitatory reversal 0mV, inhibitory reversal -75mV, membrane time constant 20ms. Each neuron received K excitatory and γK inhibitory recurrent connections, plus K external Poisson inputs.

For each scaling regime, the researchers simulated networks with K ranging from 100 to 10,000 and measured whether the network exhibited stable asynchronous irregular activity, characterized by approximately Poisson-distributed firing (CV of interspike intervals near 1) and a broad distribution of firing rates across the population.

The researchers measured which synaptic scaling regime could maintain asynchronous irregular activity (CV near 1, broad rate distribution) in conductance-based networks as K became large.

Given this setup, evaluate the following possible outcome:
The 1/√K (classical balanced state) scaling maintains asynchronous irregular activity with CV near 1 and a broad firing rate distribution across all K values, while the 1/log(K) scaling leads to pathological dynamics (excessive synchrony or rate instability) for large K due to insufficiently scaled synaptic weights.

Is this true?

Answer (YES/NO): NO